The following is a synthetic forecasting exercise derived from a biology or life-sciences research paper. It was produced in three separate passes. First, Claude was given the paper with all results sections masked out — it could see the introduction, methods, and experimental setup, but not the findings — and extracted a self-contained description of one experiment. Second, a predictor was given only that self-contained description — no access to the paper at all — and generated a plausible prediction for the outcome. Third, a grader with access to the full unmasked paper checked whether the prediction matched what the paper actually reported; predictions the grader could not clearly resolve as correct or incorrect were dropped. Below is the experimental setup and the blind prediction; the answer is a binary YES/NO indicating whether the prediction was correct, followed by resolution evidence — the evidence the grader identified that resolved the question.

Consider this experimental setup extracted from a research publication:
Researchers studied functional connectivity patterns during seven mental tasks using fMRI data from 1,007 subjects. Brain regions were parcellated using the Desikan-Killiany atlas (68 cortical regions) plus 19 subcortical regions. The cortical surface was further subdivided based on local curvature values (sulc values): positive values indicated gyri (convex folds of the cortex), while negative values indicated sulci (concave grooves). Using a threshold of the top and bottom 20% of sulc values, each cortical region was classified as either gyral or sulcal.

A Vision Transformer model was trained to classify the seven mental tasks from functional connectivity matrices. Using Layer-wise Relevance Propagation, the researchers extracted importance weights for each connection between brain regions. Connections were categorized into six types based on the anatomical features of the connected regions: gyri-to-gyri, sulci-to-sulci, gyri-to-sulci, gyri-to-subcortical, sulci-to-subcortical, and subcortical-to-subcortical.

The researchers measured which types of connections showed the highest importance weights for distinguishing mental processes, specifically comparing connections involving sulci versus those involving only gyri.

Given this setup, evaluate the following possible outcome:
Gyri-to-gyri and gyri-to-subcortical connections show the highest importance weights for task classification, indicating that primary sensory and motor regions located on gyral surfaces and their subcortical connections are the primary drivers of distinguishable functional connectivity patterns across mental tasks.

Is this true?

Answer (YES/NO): NO